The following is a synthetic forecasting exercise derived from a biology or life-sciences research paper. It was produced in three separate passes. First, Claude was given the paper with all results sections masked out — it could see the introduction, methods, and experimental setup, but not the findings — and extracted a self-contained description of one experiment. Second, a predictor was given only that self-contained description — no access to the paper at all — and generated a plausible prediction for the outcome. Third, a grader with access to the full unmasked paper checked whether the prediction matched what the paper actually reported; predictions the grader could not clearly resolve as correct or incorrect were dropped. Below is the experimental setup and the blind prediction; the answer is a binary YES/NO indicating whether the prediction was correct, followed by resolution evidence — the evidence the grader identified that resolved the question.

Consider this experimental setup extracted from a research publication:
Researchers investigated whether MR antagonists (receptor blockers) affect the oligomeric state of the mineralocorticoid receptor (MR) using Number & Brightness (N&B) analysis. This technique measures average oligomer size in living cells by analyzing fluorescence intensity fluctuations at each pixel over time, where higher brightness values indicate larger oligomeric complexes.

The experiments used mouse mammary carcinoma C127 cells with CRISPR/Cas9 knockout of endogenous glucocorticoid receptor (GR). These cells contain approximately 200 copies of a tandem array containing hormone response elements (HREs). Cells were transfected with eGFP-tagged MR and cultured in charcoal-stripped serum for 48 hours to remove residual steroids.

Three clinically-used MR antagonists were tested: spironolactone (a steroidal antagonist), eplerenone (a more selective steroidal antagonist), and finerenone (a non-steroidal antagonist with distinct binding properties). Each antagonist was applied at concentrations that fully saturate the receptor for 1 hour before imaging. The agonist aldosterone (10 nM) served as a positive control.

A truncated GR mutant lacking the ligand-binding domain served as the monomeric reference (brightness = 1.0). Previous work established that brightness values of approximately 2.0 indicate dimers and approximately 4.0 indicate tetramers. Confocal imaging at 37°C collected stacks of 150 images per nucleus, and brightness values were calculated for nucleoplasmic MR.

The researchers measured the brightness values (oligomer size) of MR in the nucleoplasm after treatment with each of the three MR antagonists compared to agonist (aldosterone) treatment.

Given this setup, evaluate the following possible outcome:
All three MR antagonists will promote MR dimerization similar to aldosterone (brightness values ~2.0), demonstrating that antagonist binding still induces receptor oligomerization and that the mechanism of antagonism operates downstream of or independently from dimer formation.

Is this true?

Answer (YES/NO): NO